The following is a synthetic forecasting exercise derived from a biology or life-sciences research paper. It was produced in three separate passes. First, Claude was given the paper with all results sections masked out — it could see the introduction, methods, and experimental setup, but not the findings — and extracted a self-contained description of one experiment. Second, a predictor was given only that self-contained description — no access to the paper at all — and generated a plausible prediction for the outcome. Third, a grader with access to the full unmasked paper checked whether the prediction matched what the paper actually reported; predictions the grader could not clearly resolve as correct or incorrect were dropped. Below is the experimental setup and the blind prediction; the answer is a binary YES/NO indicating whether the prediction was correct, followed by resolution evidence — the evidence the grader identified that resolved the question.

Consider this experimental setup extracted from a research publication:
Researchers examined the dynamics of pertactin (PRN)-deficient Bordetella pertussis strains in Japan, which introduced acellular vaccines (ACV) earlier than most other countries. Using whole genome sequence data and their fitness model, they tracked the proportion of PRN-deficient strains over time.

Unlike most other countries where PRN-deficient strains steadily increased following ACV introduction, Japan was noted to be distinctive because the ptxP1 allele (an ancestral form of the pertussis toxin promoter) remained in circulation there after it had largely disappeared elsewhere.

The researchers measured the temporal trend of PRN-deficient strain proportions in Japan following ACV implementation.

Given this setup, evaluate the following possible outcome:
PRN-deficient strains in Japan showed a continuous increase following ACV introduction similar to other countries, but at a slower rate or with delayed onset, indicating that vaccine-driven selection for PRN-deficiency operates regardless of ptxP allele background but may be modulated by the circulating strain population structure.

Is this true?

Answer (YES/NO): NO